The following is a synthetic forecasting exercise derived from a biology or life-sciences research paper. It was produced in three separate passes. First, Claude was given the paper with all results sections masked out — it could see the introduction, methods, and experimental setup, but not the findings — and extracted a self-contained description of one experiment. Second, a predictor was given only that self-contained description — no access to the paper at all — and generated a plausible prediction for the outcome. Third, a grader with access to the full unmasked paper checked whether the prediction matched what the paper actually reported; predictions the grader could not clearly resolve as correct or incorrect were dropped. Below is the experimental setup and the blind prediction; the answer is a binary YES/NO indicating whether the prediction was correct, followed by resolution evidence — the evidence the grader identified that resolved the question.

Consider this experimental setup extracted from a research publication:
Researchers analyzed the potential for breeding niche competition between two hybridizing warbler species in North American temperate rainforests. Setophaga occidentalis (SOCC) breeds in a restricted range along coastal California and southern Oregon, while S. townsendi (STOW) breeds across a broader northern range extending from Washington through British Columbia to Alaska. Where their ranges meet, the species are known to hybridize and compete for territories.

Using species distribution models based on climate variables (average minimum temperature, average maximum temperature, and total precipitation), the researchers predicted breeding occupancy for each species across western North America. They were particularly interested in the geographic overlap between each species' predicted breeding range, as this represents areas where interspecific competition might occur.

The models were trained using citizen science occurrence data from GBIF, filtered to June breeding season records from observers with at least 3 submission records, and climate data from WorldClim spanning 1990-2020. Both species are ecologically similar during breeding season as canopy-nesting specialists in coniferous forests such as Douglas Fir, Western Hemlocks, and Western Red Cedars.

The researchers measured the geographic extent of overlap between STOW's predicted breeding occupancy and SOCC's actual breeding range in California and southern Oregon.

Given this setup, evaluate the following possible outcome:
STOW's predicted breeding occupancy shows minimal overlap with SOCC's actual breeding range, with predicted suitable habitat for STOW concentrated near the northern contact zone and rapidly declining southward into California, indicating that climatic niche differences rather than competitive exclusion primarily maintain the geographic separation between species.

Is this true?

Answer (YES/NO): NO